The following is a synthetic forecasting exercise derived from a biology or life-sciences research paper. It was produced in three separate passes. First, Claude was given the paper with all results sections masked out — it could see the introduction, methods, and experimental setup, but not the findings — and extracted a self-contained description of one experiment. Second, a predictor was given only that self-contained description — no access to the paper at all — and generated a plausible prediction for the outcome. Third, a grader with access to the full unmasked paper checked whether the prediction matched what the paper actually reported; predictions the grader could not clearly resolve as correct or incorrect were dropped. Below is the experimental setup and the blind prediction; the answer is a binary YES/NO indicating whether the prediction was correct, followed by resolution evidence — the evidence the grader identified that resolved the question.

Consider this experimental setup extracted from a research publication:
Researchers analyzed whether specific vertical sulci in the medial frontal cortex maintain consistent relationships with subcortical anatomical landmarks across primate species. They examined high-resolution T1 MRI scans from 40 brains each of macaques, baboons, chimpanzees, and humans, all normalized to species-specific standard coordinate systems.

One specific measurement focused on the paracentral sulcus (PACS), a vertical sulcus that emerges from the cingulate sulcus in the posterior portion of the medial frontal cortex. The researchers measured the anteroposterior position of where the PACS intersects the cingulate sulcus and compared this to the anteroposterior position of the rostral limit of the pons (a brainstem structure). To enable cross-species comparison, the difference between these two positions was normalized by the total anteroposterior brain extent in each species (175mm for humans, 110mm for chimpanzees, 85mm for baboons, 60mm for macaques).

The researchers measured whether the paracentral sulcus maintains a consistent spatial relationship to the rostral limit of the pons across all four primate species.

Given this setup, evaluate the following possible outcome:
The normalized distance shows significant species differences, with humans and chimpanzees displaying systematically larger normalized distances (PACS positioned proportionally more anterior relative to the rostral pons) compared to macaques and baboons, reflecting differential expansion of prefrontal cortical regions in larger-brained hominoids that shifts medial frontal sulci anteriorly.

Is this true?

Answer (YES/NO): NO